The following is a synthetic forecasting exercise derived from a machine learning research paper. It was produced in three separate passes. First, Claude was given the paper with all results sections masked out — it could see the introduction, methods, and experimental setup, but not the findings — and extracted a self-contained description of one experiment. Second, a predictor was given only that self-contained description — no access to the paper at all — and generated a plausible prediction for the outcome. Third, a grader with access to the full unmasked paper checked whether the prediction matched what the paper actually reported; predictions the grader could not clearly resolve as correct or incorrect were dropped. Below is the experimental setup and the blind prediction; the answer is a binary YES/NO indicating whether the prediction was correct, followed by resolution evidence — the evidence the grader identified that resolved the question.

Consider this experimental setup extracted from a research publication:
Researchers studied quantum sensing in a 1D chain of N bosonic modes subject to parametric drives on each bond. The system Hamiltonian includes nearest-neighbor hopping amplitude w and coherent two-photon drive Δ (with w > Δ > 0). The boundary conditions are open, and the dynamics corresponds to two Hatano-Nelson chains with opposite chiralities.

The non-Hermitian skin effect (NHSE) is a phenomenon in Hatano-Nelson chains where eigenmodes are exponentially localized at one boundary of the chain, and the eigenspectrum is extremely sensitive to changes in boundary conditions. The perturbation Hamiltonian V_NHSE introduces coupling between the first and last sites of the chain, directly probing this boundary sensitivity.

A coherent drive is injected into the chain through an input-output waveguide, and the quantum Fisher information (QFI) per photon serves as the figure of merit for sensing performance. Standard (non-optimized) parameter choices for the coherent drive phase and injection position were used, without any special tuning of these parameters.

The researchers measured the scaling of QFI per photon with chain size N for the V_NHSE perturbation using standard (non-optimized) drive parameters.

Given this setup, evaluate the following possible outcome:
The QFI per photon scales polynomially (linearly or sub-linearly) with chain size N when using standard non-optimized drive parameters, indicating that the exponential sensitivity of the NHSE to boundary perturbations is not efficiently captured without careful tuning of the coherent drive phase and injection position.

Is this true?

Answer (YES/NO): NO